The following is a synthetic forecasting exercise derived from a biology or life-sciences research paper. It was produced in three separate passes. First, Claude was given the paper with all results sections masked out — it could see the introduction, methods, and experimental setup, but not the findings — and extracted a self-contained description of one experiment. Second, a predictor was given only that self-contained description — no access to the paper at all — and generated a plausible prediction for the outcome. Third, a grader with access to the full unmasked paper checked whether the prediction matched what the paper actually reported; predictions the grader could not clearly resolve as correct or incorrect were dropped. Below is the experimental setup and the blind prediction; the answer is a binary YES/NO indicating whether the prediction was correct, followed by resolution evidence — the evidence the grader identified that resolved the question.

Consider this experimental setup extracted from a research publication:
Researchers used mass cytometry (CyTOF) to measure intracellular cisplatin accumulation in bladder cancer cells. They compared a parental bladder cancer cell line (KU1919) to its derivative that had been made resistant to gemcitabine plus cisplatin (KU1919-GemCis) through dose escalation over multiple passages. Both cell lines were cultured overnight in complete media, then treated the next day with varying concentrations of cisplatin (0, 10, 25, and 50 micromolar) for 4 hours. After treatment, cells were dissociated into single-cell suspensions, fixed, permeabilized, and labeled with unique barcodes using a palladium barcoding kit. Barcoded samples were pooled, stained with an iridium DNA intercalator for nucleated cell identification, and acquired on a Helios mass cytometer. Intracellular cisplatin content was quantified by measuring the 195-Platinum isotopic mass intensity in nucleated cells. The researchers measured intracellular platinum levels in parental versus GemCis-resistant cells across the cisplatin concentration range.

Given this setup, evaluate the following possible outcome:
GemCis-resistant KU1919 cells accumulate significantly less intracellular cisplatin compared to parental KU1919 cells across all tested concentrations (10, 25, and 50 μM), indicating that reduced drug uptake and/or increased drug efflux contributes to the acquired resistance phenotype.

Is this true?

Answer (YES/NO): NO